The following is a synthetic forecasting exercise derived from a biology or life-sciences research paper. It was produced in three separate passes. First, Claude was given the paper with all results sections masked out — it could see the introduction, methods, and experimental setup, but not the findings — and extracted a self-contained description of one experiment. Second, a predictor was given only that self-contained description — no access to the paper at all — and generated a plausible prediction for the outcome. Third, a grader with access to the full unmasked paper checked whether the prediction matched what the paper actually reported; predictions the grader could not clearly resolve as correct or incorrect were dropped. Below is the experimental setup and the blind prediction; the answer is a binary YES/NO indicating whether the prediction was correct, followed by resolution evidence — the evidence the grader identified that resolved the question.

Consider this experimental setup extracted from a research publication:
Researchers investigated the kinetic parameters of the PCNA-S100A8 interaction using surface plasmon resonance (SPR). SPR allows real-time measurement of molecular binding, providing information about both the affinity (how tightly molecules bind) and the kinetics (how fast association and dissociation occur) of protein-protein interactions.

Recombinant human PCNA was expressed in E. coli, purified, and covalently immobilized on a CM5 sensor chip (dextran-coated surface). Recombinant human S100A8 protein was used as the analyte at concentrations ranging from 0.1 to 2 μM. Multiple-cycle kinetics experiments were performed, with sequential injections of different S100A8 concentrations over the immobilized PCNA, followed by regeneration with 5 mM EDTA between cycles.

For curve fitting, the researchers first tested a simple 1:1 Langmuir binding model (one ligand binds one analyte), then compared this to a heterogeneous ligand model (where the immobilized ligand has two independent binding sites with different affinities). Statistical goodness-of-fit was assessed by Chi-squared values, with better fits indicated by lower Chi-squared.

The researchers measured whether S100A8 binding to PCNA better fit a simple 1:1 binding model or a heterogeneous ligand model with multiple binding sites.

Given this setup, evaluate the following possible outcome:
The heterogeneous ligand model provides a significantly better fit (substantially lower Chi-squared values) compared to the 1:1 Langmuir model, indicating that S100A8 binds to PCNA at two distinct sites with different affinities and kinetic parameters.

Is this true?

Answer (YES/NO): YES